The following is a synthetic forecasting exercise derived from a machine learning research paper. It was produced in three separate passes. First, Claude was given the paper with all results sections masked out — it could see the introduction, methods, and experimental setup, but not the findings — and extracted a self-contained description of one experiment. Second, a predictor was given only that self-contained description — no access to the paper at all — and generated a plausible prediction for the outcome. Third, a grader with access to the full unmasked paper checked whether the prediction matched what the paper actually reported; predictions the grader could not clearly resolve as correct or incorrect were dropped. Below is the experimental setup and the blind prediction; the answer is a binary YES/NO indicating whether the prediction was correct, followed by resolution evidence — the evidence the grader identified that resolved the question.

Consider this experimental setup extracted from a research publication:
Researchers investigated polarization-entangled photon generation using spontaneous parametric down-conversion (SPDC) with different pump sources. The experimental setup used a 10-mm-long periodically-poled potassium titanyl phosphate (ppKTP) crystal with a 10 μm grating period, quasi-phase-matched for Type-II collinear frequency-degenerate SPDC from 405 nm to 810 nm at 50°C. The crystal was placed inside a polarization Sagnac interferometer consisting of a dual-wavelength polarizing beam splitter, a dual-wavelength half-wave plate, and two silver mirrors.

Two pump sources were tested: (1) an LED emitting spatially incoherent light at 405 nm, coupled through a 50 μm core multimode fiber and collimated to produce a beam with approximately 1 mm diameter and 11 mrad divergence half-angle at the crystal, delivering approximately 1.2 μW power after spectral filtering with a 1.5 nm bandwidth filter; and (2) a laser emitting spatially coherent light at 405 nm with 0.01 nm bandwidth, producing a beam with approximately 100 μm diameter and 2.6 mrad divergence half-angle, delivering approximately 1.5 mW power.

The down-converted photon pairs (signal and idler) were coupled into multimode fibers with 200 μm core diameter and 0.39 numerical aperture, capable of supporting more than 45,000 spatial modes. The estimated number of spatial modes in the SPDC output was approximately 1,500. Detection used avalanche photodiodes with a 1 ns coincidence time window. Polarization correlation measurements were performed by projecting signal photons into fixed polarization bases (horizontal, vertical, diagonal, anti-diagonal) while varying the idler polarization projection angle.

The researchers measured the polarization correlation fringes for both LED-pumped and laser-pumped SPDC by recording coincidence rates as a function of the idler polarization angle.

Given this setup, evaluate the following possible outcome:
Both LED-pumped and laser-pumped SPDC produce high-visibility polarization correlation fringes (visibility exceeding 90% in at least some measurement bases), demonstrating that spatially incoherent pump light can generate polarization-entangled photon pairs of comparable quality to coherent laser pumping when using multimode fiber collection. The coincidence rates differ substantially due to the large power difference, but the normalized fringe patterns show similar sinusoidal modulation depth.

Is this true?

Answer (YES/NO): NO